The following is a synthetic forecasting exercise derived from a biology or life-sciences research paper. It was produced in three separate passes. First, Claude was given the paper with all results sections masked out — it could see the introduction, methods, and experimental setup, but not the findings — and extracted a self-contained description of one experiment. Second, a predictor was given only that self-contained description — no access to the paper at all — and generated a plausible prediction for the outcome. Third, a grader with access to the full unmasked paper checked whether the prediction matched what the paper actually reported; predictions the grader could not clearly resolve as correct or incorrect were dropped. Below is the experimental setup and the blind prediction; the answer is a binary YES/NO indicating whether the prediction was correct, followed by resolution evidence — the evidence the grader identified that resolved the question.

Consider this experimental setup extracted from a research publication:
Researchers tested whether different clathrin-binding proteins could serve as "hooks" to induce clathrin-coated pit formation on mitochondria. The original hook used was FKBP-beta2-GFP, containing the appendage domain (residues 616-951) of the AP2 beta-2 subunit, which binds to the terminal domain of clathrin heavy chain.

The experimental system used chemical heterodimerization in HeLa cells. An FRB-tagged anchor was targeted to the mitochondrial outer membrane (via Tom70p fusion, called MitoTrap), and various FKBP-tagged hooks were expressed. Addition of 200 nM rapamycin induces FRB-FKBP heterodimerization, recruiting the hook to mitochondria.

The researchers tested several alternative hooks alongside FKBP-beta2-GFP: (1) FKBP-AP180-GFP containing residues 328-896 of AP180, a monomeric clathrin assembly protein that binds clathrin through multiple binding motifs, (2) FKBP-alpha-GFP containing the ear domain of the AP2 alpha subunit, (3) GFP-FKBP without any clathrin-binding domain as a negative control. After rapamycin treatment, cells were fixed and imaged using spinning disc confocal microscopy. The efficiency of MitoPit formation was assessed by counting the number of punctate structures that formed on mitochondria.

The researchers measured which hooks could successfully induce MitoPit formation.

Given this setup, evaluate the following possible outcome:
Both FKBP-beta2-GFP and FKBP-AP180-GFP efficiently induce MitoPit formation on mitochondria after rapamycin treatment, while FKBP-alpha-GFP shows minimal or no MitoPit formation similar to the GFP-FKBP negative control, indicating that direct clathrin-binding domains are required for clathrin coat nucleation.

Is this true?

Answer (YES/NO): YES